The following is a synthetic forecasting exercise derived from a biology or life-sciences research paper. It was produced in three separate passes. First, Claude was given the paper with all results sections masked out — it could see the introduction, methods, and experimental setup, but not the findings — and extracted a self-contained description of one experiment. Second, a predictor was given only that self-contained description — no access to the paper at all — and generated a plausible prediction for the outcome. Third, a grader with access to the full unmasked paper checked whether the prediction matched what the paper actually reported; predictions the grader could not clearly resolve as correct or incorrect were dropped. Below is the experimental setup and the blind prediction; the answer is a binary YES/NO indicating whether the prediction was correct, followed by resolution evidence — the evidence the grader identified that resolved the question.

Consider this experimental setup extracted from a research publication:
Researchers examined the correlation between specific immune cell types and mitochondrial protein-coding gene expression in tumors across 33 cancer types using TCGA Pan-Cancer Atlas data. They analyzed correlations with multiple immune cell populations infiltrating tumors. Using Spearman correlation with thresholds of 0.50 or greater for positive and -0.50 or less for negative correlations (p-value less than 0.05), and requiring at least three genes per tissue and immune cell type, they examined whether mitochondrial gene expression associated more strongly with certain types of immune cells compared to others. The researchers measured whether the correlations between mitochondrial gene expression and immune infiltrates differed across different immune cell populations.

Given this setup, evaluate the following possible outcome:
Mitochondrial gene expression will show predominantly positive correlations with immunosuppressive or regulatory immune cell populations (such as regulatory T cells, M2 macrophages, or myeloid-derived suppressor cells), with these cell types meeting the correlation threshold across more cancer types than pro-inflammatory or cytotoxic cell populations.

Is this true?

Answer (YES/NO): NO